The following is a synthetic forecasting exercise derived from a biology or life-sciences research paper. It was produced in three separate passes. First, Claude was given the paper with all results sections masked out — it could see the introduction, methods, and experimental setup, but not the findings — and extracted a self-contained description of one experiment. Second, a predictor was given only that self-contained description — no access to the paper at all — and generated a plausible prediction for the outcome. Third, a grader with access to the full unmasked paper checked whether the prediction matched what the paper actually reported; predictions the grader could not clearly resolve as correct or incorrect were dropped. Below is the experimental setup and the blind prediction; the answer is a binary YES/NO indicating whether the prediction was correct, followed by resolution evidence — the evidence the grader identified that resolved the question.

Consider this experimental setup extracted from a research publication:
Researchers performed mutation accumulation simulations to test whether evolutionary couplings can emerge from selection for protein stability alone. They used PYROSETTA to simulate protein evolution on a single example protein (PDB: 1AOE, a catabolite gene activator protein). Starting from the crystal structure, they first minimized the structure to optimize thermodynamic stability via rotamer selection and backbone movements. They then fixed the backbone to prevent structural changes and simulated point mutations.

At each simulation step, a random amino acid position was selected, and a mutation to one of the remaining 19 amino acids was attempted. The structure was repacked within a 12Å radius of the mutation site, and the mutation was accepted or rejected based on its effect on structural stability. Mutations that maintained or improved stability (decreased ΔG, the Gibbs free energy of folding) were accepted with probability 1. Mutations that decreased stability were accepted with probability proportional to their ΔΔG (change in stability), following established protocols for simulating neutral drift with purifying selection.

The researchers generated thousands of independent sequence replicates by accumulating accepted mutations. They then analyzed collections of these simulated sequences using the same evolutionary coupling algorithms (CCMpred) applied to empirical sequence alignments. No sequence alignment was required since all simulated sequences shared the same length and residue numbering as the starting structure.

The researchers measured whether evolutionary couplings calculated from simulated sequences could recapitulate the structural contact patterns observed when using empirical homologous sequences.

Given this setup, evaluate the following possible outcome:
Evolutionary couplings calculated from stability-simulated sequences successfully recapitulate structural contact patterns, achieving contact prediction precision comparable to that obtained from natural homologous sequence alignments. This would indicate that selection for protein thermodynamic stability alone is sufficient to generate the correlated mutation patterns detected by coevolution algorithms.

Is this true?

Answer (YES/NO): YES